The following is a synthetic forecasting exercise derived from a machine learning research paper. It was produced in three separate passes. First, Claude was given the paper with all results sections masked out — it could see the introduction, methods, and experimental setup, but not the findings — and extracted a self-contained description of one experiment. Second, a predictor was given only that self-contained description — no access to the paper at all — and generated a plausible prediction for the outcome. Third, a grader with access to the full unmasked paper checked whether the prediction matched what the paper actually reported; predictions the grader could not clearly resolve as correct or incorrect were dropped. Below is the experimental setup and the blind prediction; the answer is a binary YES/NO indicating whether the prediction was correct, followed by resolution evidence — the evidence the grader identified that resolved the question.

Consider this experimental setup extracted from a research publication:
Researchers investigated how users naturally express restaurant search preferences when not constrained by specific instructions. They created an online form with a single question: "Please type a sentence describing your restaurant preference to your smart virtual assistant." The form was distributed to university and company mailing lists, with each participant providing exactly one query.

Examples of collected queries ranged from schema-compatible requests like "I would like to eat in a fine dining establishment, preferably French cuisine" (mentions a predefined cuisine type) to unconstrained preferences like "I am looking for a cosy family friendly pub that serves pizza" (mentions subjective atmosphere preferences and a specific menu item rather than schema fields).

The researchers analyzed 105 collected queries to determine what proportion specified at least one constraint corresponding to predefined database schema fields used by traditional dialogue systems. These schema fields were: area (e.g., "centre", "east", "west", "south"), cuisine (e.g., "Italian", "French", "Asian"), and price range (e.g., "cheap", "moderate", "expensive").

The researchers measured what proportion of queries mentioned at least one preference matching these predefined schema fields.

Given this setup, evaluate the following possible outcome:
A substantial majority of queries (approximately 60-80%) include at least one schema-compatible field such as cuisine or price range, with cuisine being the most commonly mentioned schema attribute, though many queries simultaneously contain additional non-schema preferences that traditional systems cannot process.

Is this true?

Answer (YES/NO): NO